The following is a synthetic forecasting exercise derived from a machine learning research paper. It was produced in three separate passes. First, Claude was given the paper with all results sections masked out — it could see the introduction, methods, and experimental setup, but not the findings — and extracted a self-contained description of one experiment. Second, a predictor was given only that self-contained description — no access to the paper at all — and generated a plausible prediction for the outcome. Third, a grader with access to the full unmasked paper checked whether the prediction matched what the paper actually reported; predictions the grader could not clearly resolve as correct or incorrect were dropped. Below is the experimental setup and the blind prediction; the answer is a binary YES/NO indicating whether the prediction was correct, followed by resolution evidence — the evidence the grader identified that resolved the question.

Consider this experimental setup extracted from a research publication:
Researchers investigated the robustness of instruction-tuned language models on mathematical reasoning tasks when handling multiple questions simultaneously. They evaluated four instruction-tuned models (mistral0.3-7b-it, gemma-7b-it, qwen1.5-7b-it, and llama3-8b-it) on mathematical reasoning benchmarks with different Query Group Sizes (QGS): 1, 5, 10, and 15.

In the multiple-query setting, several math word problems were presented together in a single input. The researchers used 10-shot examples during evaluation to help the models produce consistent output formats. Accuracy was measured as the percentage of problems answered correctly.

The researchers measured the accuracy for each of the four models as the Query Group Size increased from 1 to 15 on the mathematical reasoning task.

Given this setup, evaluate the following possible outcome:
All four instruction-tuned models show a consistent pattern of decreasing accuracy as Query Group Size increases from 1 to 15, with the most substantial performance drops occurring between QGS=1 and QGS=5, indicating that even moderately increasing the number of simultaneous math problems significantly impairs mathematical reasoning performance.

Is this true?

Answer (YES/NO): NO